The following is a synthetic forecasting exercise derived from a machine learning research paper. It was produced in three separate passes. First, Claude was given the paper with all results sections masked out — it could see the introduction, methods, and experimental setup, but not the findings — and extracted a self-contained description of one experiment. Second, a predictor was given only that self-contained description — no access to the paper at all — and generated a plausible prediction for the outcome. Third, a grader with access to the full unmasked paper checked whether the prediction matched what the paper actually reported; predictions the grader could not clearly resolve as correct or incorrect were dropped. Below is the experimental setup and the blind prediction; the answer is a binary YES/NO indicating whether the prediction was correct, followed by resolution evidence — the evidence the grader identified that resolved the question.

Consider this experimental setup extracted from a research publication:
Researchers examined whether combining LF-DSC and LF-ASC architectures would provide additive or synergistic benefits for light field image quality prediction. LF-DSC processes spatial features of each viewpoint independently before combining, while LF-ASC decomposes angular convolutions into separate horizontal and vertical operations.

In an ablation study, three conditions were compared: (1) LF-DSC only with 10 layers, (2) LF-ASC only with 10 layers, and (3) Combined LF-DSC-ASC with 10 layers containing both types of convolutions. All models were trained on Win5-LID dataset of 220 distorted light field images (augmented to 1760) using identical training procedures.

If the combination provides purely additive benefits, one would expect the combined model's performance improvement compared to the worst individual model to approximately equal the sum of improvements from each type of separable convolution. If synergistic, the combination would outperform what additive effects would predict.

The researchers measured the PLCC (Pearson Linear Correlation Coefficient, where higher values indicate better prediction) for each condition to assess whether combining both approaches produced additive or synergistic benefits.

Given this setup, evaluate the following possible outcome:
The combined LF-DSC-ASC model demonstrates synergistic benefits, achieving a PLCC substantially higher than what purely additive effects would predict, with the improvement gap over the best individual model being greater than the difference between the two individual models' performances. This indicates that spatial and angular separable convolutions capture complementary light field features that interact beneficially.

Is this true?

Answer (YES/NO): NO